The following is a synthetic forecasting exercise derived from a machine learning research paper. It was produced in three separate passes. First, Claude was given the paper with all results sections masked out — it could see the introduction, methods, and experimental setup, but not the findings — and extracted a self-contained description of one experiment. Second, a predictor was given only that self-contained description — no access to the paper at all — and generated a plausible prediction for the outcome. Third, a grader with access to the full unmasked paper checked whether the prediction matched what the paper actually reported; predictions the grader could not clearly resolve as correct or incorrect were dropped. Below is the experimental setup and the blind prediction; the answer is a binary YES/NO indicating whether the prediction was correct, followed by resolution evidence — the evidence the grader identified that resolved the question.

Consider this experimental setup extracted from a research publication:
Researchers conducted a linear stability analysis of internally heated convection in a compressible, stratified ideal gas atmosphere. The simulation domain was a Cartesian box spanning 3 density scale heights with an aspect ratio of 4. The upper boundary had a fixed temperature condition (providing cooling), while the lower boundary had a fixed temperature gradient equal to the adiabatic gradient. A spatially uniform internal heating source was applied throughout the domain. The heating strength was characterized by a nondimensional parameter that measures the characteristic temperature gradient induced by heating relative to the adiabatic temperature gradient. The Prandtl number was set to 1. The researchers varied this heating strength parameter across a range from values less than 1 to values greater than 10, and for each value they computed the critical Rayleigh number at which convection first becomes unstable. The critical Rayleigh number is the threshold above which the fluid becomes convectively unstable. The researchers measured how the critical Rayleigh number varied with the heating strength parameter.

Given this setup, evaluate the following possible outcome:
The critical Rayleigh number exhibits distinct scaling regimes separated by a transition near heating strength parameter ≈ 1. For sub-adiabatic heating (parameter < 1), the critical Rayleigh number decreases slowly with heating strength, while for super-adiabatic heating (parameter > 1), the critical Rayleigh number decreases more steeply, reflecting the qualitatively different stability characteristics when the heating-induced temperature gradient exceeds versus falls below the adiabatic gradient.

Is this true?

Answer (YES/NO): NO